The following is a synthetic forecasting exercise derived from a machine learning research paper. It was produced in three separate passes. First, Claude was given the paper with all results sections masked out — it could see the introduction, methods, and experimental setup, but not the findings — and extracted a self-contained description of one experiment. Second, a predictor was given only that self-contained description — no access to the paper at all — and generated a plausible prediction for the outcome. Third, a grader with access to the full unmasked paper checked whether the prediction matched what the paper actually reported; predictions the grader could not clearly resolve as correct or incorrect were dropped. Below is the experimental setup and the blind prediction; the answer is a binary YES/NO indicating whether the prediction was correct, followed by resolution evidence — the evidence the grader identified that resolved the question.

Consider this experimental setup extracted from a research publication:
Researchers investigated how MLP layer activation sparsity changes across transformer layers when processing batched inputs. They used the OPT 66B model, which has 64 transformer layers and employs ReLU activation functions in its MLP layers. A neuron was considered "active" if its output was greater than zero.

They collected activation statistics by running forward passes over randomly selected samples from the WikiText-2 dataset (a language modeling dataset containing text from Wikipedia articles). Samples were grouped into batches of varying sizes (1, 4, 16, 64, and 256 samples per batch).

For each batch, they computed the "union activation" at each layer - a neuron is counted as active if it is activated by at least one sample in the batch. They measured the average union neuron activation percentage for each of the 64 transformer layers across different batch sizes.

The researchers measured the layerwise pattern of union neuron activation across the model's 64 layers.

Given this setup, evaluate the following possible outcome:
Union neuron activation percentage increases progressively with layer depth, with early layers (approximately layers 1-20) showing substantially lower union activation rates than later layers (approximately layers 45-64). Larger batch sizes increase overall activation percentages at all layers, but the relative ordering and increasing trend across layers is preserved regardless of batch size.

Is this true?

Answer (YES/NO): YES